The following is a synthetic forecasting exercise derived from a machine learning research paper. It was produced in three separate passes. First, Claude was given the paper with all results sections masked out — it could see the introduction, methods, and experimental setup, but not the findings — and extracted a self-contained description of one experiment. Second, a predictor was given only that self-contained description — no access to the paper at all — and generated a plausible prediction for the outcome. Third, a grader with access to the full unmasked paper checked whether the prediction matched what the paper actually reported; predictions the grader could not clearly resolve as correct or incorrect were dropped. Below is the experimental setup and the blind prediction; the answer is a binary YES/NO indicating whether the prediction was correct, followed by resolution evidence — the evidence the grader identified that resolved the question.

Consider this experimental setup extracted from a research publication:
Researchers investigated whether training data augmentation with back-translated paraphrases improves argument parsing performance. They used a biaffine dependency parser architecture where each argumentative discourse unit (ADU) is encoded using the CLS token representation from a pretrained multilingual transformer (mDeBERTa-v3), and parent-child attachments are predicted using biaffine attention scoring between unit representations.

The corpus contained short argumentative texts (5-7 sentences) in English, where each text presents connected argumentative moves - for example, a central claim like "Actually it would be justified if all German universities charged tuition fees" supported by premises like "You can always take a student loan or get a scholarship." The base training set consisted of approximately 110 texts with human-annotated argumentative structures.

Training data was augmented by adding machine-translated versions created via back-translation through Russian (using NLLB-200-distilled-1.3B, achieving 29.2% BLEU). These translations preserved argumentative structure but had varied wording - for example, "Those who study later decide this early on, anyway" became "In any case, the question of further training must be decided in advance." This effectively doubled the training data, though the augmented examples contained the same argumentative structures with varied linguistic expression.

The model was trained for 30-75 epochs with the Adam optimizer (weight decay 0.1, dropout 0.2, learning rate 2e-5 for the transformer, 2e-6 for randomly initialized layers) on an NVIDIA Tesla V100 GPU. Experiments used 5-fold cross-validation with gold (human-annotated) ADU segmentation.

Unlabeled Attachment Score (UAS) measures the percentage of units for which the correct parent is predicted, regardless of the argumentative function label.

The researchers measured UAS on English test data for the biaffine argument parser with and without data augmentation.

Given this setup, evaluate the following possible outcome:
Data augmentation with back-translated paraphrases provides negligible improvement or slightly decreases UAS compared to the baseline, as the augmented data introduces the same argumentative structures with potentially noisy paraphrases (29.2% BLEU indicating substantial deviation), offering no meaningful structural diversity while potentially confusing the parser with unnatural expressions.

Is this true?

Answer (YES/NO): NO